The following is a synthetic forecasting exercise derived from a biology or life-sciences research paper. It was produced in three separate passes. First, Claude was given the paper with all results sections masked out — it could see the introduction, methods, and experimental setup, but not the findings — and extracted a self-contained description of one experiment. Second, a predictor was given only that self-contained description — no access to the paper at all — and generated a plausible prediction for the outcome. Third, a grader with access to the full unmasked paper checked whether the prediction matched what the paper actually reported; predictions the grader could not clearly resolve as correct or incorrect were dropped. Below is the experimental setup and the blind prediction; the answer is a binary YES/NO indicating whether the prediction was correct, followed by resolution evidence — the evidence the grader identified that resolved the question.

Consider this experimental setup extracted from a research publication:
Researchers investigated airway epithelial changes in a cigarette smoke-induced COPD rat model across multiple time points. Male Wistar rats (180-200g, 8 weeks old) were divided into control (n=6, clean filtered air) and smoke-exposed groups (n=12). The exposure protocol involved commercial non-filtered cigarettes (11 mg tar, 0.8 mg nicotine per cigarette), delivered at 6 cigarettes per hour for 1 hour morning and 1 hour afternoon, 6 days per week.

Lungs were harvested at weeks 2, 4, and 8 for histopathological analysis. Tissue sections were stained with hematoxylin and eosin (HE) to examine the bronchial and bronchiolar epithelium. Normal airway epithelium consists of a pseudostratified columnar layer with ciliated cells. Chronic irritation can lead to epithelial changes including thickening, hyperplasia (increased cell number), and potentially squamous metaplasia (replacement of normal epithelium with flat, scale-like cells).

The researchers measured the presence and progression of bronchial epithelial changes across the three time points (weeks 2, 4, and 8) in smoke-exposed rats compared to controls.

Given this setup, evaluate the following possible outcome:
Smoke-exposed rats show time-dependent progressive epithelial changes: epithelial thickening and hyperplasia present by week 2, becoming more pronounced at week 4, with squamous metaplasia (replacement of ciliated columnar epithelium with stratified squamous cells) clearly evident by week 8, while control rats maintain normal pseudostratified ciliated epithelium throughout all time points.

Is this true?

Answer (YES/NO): NO